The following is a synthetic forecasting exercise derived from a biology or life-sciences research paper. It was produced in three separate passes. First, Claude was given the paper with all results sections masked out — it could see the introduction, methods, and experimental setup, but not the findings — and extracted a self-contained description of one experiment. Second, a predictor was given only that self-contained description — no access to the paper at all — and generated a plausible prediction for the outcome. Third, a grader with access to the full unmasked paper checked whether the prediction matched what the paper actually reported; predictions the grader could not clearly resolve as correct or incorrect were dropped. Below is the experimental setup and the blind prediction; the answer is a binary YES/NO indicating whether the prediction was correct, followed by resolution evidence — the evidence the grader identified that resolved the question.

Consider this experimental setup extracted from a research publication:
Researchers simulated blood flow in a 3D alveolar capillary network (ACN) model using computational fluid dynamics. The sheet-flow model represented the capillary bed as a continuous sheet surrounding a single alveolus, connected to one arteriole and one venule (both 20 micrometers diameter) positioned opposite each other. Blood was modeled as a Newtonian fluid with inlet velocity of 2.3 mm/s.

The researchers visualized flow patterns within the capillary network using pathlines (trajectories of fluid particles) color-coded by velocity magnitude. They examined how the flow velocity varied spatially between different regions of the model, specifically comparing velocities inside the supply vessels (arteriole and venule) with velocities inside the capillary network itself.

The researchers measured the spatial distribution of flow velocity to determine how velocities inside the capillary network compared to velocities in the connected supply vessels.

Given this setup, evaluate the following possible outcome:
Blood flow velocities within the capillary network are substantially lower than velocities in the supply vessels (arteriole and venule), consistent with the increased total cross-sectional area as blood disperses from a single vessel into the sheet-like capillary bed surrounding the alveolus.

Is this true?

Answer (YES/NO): YES